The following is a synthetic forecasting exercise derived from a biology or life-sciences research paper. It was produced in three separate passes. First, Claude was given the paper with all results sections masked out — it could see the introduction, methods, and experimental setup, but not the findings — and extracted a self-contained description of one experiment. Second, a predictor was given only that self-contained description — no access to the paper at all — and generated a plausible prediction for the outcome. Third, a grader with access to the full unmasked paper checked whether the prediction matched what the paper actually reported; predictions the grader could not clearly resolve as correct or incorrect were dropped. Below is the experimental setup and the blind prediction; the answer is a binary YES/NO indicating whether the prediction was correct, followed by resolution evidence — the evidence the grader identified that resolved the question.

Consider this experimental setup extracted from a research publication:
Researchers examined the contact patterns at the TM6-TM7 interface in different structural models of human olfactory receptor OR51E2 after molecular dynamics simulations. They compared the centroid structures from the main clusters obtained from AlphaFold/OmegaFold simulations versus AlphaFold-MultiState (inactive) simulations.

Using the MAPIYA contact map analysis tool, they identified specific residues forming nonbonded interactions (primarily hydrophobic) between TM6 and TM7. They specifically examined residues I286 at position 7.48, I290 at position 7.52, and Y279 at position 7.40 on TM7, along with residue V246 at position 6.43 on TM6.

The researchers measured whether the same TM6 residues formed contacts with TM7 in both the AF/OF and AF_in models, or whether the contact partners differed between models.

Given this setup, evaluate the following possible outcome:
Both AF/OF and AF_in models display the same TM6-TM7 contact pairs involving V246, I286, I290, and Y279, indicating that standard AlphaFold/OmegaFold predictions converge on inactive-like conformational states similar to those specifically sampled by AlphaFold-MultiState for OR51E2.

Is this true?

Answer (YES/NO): NO